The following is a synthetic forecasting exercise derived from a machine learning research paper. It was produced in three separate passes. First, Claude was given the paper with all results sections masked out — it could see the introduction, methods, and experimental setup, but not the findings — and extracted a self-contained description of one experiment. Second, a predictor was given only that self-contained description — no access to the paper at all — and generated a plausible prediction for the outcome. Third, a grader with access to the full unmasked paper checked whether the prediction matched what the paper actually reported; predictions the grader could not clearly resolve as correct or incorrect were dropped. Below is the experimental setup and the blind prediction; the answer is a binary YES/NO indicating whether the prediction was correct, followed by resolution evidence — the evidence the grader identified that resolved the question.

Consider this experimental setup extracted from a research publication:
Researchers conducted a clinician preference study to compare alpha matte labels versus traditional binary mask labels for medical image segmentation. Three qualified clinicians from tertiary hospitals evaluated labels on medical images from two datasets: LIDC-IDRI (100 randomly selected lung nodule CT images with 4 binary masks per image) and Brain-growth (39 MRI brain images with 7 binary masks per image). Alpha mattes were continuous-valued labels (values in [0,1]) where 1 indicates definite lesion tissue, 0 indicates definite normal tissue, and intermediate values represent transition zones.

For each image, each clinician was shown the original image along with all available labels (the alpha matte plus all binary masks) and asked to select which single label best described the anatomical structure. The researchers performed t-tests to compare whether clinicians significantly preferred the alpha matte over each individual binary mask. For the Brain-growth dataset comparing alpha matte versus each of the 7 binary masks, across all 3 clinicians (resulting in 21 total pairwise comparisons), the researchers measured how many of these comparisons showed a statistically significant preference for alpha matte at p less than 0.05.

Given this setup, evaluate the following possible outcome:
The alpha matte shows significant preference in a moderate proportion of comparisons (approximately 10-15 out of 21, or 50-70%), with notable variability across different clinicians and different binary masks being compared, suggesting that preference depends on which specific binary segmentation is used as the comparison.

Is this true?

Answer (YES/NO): NO